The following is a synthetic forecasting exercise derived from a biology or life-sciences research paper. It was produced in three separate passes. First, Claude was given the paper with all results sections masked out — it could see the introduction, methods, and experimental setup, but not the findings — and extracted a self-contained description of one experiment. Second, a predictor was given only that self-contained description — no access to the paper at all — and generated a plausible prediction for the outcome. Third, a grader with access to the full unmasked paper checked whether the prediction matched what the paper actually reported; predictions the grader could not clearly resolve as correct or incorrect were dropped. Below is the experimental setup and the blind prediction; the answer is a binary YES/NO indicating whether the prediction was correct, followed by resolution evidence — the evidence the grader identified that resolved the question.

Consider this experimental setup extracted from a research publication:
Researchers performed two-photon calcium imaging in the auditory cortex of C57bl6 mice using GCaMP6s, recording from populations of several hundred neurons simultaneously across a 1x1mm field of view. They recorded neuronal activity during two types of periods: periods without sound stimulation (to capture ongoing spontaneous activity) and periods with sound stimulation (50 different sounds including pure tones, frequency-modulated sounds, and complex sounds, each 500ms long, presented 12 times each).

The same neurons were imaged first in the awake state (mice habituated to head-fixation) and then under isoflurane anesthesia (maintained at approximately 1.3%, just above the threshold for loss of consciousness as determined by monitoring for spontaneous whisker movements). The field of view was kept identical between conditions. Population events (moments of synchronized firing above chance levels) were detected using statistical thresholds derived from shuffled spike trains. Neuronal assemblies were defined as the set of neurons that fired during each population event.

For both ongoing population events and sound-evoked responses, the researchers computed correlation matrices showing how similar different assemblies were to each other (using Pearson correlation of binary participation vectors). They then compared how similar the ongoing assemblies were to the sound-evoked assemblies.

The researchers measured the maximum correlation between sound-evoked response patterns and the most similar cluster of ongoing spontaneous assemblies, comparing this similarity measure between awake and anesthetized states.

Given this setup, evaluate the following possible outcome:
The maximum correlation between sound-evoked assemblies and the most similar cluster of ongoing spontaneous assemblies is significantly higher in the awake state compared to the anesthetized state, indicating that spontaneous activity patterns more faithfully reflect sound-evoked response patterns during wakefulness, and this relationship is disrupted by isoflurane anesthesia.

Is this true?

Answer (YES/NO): NO